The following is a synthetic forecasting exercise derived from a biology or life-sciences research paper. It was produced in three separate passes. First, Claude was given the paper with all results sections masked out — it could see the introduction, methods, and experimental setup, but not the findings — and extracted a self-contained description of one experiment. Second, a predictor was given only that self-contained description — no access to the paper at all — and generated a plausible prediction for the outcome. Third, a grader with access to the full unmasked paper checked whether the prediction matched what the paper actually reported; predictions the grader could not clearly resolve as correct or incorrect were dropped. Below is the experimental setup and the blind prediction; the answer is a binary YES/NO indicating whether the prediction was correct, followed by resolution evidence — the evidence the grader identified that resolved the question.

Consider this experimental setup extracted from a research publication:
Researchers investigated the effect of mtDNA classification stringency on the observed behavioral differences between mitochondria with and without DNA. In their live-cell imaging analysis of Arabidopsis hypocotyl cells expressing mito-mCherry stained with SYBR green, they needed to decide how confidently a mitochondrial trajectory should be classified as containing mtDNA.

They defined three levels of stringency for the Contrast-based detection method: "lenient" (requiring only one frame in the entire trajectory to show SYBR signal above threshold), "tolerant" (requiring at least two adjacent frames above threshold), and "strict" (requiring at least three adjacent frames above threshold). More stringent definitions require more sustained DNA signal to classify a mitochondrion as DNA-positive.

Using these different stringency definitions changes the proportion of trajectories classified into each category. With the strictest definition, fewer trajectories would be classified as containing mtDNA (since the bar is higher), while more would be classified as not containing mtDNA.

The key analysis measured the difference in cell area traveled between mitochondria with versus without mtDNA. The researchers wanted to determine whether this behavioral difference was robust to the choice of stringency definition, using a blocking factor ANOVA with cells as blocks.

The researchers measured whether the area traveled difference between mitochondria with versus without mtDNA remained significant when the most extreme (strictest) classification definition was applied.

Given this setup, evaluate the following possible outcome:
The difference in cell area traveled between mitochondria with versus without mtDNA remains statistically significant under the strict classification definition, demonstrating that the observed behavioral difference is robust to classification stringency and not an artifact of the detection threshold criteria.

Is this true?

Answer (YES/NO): YES